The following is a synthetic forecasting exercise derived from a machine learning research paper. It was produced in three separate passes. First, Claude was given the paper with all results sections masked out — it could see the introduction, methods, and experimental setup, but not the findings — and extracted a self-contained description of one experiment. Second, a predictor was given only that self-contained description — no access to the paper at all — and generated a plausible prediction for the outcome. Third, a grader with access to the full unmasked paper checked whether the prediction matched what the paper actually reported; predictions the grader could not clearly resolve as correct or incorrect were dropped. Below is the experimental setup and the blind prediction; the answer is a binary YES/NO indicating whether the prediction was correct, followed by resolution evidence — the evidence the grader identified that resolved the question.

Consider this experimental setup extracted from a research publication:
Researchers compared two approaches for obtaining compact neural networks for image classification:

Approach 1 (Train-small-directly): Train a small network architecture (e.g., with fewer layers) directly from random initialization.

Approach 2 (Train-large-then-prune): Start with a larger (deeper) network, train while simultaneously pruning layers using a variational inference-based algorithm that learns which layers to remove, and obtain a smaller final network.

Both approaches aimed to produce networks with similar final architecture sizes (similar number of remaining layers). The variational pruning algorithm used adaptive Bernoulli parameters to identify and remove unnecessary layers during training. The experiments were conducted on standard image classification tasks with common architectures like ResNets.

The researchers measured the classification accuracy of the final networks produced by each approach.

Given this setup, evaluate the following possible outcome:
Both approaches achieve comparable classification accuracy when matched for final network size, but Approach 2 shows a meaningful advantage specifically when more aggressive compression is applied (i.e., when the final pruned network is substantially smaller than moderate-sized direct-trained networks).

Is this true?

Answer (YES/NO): YES